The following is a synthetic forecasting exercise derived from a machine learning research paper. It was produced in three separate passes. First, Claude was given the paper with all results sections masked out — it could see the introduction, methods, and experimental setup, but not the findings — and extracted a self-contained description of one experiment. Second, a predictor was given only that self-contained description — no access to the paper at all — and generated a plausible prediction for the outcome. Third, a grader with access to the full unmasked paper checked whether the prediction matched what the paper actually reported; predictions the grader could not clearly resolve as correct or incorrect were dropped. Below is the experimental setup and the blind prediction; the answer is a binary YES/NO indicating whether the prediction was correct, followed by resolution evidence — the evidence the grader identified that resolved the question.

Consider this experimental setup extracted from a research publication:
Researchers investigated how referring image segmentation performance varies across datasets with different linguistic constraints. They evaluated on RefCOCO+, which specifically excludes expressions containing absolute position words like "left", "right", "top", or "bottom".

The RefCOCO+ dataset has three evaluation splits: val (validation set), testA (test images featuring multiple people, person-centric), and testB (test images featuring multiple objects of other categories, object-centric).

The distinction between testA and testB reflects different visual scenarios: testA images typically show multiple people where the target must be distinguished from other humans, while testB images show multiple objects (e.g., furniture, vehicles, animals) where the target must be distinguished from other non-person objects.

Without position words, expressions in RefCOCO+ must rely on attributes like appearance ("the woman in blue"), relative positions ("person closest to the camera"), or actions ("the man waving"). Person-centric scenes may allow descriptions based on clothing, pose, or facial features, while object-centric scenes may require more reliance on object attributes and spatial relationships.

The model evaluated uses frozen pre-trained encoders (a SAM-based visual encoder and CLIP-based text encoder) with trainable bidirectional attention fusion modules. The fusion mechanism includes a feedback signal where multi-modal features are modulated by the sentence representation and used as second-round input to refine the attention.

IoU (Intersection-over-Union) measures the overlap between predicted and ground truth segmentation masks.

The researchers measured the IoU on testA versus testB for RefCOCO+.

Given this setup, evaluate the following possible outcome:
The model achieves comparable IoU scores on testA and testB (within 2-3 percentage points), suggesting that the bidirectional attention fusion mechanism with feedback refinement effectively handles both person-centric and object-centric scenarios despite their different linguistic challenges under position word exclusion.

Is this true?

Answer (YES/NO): NO